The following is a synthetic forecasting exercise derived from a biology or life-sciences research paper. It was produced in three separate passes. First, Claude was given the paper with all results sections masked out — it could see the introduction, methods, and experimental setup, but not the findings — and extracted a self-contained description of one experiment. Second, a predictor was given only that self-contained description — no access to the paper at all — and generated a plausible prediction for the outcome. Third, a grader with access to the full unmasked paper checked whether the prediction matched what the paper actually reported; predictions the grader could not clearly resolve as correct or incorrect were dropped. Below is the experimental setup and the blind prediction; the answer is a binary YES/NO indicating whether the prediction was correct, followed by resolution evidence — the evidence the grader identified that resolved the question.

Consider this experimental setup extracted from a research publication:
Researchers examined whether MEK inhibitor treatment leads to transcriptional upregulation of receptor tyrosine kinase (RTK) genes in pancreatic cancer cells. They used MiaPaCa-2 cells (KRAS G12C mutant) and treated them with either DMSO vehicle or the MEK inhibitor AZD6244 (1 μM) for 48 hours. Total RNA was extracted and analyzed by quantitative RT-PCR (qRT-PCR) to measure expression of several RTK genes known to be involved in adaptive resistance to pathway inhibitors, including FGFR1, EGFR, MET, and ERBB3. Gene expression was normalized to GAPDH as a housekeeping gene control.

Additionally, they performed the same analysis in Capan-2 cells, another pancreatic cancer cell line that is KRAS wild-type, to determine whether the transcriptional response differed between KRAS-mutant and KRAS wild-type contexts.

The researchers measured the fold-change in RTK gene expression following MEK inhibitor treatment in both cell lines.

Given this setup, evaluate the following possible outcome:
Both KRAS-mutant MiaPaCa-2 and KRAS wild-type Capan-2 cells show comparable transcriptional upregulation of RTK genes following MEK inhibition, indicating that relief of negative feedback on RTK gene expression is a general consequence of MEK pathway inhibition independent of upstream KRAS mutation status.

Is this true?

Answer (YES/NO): NO